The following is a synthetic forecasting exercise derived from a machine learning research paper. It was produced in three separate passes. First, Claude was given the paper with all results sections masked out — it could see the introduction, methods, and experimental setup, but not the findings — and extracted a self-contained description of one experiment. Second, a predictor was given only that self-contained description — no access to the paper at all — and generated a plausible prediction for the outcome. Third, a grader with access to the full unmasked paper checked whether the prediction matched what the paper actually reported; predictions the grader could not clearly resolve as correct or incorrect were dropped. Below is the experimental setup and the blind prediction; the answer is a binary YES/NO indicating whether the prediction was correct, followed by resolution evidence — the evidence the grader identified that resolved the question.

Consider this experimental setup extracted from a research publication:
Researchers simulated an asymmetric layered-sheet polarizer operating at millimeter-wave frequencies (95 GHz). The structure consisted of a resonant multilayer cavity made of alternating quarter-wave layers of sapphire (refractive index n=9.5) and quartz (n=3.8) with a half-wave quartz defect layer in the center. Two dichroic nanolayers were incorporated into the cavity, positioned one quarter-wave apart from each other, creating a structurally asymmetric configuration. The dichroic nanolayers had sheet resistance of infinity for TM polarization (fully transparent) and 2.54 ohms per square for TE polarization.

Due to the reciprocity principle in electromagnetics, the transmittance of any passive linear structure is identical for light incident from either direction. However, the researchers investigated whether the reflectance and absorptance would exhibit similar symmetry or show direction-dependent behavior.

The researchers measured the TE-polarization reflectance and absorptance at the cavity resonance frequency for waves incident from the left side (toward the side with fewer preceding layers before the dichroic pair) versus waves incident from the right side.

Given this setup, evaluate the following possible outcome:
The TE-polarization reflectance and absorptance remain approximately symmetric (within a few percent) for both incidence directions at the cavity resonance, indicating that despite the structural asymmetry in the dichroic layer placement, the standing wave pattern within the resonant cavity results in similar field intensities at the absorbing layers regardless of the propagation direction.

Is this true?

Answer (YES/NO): NO